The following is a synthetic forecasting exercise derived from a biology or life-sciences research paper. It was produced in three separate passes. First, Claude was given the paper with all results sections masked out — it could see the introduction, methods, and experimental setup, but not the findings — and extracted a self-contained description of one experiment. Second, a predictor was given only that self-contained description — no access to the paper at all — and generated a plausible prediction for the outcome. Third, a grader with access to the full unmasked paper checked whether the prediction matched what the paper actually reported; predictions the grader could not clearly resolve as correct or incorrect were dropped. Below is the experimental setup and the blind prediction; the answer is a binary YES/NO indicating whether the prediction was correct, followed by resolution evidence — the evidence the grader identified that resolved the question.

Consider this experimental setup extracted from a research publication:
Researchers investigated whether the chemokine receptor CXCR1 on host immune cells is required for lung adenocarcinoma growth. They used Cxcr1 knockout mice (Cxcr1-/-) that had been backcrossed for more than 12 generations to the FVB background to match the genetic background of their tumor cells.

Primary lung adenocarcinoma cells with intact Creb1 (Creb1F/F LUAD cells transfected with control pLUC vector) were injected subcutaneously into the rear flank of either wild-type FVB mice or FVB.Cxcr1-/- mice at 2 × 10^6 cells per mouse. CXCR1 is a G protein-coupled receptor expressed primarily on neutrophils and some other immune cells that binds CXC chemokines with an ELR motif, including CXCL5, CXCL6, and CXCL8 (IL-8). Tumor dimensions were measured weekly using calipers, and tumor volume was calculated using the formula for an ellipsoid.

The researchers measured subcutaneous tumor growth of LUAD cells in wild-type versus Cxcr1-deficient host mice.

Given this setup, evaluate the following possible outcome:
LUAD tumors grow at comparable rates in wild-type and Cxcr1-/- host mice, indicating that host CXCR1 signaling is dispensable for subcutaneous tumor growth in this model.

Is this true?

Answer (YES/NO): NO